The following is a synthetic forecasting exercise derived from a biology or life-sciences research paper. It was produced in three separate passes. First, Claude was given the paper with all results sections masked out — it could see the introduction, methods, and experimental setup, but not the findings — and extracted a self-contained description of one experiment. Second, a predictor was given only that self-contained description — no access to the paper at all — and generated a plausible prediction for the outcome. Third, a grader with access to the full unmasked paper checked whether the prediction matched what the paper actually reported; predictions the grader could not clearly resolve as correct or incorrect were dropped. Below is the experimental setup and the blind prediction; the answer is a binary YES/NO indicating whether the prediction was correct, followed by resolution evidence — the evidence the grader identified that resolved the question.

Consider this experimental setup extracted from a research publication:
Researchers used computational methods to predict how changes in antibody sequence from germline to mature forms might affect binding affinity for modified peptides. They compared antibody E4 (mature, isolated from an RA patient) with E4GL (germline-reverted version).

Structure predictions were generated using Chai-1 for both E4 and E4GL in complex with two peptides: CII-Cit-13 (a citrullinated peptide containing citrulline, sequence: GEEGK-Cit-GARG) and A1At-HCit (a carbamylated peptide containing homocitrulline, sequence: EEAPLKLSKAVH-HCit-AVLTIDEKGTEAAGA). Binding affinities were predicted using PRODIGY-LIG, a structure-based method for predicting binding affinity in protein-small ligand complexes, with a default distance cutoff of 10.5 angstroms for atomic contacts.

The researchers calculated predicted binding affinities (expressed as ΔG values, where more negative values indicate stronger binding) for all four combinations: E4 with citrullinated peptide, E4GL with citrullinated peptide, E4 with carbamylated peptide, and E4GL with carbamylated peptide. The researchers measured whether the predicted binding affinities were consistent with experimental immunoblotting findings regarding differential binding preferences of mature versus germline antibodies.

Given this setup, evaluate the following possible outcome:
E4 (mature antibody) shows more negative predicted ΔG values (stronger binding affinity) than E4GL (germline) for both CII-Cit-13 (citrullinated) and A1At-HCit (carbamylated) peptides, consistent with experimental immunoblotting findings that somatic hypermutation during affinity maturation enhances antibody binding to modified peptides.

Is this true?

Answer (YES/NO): NO